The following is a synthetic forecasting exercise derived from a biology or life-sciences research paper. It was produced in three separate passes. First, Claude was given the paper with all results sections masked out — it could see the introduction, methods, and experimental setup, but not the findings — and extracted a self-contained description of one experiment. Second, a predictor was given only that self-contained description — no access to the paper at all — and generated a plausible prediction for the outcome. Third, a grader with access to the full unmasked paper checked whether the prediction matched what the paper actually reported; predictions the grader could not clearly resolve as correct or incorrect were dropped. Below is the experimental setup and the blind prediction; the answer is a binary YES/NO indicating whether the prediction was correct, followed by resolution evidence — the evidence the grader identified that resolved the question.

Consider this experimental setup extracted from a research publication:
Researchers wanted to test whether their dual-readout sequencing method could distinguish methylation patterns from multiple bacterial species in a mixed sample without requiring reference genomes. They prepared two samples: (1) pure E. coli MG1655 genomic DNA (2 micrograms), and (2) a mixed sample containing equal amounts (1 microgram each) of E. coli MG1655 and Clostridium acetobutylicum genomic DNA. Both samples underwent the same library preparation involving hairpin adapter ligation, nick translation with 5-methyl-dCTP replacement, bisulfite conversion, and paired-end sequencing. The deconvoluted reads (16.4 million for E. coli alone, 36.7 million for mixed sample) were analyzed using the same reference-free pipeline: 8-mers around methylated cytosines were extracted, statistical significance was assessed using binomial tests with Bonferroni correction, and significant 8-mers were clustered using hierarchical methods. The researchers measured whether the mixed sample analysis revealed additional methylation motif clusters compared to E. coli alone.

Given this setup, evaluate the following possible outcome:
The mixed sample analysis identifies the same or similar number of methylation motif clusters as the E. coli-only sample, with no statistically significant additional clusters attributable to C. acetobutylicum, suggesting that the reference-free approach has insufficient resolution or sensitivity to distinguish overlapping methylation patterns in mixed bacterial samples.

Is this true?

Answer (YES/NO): NO